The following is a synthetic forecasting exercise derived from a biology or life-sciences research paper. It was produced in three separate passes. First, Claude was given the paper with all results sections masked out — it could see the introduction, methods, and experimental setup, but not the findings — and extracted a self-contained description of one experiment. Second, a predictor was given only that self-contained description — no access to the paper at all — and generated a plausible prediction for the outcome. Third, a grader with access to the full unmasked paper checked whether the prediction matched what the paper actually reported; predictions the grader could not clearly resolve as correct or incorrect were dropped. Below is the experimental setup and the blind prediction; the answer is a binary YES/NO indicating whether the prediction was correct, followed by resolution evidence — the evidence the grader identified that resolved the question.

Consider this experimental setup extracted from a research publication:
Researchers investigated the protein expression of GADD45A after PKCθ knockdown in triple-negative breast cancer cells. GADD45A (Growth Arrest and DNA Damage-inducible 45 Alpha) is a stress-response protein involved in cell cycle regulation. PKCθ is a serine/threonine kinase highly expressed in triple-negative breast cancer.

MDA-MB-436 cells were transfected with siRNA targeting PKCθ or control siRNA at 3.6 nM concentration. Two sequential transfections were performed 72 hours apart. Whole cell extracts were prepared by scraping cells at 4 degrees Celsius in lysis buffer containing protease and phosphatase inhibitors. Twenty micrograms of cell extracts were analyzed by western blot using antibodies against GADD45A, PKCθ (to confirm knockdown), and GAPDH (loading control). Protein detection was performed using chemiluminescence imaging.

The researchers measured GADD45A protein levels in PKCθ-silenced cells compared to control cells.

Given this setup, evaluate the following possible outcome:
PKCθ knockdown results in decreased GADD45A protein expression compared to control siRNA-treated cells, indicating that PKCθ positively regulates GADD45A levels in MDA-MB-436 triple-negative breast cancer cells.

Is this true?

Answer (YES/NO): YES